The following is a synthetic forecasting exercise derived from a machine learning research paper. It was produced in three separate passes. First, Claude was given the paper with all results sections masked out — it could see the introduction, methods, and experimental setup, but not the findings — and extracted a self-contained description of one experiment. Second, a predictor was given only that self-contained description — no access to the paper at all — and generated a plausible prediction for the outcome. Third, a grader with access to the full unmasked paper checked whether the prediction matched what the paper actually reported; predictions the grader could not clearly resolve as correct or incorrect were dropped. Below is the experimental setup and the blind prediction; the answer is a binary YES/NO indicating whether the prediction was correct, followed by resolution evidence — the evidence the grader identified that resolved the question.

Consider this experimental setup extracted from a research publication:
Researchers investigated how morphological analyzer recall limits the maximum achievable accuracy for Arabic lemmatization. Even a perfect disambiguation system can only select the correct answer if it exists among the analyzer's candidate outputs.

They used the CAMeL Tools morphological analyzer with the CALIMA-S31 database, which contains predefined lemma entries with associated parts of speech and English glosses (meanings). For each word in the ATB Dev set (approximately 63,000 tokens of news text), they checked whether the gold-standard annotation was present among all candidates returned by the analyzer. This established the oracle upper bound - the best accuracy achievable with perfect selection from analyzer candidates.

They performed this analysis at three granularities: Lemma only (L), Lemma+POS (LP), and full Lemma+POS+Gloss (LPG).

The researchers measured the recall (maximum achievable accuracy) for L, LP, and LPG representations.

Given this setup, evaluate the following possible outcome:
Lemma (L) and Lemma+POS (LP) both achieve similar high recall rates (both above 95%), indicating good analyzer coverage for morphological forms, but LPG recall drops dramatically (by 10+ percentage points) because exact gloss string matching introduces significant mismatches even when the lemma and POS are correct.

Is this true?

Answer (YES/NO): NO